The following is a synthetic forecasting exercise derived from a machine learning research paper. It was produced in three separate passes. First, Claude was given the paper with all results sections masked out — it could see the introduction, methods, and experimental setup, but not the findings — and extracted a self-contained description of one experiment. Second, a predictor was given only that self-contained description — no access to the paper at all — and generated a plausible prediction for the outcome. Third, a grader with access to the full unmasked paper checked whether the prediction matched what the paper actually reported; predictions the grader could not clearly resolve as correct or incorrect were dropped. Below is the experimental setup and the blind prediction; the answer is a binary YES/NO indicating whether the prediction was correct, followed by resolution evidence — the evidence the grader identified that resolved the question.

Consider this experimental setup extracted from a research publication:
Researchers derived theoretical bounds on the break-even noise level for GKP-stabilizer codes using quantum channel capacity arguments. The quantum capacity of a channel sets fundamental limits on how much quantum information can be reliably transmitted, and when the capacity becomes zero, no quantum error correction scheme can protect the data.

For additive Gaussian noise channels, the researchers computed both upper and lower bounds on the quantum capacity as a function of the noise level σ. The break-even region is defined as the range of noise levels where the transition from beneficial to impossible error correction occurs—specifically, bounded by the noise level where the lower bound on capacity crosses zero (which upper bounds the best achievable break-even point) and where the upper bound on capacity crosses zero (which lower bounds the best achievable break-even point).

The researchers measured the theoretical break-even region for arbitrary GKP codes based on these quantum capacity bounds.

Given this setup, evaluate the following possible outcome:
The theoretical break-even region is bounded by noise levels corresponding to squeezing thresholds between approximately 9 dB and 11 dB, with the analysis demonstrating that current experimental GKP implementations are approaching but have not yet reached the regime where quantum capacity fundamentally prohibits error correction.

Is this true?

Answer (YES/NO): NO